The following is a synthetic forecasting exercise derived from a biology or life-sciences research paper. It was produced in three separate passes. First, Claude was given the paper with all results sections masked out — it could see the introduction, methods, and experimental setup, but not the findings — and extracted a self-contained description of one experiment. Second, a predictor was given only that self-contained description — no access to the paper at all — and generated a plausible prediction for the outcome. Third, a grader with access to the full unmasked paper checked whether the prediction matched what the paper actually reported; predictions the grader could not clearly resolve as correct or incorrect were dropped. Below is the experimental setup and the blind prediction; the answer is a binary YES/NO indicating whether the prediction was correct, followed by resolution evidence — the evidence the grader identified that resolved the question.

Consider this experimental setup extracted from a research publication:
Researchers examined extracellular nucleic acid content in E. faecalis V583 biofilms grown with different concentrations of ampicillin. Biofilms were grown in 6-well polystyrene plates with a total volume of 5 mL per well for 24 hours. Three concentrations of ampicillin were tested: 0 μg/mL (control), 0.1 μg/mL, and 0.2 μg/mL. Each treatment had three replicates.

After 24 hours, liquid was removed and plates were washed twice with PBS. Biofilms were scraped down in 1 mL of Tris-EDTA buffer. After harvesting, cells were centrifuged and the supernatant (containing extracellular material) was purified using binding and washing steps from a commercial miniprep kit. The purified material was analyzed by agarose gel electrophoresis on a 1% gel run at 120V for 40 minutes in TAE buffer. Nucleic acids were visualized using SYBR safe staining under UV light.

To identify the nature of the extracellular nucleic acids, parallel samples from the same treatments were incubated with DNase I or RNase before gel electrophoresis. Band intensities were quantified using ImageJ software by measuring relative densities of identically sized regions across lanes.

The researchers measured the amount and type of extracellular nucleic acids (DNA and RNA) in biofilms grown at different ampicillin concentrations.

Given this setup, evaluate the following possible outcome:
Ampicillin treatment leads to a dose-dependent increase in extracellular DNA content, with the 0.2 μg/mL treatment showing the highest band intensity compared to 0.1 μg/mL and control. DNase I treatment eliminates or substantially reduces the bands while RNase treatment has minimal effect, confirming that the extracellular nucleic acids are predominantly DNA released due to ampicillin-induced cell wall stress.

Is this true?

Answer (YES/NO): NO